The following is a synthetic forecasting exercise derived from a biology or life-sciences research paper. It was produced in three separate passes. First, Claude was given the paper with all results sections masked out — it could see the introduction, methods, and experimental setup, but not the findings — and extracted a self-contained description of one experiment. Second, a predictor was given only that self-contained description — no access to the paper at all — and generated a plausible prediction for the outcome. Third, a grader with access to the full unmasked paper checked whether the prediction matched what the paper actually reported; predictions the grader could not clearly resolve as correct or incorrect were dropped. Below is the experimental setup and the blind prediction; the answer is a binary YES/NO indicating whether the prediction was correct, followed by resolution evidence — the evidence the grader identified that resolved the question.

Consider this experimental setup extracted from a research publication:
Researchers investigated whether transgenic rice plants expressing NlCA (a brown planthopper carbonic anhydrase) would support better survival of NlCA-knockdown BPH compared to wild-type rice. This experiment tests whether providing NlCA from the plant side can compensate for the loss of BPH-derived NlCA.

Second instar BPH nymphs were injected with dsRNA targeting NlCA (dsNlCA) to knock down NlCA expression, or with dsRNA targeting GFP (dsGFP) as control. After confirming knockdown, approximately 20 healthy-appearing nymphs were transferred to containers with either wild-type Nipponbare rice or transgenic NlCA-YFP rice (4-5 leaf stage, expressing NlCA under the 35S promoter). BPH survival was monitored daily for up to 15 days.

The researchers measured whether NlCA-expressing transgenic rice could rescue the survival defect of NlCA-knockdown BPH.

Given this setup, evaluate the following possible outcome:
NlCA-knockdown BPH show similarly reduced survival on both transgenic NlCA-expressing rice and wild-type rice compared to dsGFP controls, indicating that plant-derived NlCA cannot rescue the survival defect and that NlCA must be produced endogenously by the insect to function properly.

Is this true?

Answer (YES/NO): NO